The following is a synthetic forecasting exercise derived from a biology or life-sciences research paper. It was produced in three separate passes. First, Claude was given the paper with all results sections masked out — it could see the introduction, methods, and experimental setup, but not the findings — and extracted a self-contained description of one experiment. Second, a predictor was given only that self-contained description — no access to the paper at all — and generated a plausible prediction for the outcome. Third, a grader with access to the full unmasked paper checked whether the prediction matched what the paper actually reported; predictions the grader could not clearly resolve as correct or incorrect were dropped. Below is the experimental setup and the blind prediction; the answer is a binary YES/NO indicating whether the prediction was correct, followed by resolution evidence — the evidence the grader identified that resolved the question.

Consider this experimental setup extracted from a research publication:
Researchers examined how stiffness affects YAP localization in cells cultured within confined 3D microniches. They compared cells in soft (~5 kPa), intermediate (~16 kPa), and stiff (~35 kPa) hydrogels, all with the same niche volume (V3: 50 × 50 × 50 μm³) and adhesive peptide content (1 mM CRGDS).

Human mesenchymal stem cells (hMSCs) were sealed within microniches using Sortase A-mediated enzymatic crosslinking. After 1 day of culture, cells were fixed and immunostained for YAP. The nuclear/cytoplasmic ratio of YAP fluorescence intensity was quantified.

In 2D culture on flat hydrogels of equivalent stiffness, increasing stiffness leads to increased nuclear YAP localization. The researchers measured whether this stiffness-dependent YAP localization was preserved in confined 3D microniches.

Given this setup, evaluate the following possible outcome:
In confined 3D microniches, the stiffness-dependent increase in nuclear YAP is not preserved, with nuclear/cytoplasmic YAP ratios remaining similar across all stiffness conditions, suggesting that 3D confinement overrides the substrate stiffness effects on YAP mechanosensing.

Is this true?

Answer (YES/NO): NO